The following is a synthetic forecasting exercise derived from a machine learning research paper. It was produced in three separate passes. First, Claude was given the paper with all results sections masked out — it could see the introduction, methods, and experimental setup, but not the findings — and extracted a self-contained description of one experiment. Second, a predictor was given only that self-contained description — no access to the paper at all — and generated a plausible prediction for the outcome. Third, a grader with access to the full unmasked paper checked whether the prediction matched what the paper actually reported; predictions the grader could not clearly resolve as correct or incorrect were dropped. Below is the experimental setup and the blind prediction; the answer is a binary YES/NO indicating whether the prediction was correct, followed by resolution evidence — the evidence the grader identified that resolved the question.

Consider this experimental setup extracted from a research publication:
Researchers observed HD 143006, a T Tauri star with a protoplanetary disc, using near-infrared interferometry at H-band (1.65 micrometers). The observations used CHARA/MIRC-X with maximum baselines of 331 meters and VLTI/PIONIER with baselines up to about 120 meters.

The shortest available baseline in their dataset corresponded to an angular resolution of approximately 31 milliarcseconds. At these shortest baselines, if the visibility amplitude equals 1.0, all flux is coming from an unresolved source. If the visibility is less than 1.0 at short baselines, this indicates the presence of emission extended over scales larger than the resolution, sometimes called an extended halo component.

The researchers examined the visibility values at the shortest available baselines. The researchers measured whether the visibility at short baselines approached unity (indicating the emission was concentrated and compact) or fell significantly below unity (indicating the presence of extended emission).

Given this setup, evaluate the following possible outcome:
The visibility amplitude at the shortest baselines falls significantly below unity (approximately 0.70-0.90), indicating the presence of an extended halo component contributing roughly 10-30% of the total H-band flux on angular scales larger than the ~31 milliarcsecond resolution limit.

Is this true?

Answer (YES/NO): NO